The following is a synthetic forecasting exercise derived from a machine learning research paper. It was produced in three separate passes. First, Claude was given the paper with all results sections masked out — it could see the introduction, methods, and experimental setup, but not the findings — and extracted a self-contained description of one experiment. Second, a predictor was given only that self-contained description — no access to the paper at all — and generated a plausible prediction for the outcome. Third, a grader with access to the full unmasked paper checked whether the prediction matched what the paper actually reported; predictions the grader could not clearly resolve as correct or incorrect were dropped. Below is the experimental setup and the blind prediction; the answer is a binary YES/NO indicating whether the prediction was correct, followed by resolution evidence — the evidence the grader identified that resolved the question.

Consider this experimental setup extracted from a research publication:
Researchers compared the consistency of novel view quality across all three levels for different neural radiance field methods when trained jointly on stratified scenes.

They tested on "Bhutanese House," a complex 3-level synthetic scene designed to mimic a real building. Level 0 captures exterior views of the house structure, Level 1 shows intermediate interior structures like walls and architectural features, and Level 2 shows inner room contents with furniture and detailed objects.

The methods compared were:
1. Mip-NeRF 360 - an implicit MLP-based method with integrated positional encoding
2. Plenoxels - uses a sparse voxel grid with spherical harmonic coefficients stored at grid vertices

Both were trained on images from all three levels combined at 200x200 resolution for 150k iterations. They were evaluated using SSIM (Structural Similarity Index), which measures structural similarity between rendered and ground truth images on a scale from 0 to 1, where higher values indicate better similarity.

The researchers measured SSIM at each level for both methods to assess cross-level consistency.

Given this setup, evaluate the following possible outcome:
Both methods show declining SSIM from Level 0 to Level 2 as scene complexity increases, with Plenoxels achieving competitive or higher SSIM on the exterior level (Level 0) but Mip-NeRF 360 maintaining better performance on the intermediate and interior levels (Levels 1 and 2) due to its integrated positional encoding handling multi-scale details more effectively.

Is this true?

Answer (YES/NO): NO